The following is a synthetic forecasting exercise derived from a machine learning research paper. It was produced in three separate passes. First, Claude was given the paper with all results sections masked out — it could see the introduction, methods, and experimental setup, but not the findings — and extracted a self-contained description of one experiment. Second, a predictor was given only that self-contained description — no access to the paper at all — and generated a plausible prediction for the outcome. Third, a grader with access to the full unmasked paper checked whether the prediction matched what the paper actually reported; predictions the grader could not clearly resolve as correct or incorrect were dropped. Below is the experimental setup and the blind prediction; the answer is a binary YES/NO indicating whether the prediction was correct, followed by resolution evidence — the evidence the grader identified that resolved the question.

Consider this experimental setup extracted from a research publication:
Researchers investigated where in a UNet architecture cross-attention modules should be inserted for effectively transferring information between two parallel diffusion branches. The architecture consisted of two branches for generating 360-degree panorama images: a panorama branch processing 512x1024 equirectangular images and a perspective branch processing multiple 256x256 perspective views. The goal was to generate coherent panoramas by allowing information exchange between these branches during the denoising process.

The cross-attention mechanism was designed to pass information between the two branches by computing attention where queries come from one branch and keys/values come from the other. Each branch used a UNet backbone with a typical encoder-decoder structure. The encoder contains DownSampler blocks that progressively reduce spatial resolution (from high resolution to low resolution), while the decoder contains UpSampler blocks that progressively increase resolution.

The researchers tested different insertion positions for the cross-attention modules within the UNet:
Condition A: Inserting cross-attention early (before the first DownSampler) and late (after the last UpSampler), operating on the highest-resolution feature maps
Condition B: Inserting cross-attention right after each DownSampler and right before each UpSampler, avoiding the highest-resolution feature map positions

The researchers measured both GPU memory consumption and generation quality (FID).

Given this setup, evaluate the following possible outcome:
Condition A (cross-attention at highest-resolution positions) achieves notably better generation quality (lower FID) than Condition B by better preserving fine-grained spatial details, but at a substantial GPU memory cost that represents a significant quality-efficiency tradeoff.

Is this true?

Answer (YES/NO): NO